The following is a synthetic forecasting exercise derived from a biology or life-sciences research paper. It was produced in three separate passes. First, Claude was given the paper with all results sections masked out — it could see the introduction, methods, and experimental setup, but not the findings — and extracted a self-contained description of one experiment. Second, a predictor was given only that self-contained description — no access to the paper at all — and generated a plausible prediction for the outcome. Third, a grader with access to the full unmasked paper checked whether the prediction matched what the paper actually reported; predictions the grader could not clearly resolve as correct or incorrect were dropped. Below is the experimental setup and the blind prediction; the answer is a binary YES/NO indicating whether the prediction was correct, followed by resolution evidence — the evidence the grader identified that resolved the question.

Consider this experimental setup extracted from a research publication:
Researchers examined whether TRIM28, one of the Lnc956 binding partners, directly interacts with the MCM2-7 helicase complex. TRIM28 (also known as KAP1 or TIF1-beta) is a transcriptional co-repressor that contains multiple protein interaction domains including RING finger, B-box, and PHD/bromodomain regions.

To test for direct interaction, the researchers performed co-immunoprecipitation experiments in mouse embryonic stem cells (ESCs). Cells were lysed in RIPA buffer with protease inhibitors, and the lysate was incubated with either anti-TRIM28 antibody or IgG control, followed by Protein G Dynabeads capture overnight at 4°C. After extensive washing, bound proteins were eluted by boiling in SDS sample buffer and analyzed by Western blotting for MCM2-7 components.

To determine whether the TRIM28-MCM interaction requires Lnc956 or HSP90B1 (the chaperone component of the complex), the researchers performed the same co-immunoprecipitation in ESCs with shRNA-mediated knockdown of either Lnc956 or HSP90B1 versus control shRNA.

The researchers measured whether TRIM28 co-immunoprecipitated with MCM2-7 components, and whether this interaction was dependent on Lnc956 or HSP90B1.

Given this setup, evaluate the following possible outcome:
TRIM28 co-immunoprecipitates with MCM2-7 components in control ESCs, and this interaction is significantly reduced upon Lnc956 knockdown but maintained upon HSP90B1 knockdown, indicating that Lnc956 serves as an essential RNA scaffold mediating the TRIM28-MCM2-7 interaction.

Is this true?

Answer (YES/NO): NO